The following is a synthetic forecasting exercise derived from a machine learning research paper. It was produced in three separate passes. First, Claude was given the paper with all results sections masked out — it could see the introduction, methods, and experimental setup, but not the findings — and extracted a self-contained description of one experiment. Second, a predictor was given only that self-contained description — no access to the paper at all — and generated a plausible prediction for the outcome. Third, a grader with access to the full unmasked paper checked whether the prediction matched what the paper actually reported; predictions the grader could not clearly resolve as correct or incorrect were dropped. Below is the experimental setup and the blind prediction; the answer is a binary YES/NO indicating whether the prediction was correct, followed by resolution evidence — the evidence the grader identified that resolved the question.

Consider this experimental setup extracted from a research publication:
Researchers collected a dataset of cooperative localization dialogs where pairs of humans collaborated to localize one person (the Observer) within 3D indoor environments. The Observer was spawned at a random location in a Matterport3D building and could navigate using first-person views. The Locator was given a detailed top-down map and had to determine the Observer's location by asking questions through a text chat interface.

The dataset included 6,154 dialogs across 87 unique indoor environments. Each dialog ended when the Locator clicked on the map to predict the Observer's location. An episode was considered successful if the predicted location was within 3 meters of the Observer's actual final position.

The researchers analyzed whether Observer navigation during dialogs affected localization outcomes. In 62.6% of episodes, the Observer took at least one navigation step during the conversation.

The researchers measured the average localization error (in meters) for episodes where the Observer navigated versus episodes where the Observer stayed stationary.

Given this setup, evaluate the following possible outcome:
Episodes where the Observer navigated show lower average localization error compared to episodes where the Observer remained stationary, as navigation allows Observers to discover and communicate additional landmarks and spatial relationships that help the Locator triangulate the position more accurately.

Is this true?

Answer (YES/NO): YES